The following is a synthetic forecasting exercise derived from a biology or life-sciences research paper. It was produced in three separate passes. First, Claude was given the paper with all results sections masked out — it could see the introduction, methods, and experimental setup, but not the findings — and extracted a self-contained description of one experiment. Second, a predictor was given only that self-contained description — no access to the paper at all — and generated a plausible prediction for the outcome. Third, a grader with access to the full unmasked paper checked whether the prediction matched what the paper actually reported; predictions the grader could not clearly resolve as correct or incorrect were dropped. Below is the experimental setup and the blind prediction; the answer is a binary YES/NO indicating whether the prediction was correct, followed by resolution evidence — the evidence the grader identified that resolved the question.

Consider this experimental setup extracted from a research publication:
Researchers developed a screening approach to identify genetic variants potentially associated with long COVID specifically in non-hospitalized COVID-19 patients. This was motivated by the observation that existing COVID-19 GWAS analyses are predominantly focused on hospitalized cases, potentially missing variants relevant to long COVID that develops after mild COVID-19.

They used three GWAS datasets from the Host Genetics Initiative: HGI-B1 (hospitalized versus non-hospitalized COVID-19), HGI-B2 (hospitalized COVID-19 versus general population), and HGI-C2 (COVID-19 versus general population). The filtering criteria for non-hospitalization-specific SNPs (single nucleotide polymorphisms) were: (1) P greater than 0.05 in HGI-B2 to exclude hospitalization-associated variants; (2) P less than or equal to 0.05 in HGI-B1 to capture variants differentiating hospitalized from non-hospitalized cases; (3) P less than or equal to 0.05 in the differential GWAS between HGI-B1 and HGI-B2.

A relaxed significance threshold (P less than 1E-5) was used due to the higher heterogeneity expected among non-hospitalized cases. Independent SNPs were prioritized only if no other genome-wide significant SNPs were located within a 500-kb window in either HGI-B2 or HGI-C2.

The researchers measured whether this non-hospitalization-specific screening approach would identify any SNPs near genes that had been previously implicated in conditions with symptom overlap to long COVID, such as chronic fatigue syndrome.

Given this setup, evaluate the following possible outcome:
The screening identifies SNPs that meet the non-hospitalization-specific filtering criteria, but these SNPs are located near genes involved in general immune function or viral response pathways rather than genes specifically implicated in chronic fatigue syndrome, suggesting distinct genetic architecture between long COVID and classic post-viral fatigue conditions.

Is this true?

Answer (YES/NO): NO